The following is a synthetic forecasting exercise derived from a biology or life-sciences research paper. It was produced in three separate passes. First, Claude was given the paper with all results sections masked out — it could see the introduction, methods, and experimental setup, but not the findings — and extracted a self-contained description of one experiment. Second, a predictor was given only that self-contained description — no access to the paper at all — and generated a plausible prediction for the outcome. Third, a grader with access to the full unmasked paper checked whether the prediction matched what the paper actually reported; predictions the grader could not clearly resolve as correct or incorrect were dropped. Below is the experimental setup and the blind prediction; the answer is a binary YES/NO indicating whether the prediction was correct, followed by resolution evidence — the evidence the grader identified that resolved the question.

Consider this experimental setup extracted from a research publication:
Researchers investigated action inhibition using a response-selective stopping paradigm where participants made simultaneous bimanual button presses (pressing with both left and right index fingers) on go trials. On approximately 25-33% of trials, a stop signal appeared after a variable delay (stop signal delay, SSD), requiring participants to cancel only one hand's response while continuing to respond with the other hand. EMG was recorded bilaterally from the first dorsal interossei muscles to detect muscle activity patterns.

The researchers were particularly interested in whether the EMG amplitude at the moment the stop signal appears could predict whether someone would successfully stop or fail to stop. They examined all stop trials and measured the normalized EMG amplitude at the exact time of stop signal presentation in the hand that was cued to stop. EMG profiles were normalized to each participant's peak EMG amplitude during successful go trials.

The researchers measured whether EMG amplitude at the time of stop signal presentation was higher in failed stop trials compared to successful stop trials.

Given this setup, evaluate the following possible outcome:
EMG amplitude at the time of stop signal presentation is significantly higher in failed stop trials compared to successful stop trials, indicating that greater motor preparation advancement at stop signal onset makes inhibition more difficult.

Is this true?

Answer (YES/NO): YES